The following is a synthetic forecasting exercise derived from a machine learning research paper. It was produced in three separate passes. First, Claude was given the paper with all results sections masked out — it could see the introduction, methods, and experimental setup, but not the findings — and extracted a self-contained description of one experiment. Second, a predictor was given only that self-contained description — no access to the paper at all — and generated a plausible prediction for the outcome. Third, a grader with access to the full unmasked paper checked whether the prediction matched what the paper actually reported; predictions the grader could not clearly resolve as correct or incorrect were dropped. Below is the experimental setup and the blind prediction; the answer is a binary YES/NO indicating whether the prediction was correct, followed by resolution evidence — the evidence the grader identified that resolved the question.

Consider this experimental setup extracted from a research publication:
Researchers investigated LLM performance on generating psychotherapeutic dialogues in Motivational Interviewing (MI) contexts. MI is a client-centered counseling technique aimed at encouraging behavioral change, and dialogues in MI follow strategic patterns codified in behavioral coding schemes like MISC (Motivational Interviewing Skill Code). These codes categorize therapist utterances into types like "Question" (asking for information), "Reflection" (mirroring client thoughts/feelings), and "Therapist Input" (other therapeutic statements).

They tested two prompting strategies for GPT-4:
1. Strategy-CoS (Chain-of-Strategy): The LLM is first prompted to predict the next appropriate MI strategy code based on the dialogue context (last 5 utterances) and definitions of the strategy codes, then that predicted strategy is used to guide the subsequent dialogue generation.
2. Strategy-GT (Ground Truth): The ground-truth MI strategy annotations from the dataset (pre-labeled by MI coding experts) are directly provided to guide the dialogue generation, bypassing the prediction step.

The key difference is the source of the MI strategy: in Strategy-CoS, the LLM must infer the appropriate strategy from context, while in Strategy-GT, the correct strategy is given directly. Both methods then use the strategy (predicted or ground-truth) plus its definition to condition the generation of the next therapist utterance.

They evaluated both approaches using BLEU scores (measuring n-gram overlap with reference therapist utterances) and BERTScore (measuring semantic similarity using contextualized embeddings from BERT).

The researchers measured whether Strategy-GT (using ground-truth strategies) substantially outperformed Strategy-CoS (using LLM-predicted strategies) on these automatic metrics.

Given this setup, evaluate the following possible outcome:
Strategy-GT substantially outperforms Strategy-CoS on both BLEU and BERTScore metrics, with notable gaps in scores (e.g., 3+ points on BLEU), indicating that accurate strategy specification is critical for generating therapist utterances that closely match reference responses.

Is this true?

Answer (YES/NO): NO